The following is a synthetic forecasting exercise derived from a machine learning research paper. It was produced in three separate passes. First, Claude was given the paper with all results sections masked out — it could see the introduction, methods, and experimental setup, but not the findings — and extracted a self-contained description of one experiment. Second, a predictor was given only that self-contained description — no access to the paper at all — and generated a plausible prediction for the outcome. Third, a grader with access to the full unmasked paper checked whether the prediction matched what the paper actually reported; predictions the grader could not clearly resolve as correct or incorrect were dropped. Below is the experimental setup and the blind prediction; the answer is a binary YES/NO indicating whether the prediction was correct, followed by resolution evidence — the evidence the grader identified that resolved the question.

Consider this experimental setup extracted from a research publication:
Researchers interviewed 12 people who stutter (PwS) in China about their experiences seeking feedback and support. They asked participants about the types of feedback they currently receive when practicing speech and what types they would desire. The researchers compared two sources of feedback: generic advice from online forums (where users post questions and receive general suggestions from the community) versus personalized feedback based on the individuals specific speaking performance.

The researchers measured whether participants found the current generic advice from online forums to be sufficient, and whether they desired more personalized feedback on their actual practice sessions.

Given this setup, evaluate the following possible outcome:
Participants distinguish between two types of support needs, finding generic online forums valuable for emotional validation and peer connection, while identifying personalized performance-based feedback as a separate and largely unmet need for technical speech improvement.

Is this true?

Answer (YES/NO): NO